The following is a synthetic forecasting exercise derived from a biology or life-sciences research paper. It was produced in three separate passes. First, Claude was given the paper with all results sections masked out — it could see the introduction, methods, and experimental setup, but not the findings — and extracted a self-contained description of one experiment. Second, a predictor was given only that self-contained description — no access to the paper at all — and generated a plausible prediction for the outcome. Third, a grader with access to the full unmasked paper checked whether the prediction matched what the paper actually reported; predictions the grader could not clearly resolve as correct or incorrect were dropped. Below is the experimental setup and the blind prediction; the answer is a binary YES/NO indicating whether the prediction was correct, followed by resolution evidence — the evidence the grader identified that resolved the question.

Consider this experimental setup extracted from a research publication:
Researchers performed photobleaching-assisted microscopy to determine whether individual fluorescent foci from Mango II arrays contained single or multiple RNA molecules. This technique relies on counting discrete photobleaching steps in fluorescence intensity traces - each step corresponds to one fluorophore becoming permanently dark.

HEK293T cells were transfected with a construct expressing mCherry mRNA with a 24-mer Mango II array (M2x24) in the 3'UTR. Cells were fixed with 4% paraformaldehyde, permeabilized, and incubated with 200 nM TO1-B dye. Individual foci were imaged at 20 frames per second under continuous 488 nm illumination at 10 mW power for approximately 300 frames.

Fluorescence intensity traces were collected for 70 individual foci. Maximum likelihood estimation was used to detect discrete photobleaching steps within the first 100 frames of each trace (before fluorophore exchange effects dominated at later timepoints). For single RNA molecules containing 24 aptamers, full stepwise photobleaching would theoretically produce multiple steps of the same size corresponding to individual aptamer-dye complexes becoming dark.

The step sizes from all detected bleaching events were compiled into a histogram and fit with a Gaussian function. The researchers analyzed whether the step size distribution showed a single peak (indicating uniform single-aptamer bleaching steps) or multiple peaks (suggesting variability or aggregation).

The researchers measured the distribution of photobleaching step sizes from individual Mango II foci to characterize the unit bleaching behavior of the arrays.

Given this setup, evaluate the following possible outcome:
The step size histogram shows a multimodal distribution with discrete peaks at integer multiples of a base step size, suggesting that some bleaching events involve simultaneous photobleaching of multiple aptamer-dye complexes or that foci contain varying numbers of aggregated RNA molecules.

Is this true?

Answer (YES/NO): NO